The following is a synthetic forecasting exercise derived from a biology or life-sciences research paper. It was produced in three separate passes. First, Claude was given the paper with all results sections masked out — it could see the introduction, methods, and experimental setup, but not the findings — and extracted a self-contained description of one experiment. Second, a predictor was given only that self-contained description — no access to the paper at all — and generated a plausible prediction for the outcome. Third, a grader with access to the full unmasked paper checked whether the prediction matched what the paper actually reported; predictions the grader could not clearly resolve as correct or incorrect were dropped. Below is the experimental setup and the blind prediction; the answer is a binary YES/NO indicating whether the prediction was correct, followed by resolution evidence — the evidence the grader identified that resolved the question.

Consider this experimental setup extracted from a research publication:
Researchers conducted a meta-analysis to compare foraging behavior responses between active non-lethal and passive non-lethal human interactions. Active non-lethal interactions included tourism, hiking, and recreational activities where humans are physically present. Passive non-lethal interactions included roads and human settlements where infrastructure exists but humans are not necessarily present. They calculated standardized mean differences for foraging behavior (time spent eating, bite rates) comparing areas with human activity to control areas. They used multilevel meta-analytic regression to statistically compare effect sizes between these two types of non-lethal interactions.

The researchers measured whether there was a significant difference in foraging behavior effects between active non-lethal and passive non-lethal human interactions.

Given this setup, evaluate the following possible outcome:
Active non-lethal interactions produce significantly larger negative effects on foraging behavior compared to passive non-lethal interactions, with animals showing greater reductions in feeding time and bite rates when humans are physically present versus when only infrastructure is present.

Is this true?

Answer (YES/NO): NO